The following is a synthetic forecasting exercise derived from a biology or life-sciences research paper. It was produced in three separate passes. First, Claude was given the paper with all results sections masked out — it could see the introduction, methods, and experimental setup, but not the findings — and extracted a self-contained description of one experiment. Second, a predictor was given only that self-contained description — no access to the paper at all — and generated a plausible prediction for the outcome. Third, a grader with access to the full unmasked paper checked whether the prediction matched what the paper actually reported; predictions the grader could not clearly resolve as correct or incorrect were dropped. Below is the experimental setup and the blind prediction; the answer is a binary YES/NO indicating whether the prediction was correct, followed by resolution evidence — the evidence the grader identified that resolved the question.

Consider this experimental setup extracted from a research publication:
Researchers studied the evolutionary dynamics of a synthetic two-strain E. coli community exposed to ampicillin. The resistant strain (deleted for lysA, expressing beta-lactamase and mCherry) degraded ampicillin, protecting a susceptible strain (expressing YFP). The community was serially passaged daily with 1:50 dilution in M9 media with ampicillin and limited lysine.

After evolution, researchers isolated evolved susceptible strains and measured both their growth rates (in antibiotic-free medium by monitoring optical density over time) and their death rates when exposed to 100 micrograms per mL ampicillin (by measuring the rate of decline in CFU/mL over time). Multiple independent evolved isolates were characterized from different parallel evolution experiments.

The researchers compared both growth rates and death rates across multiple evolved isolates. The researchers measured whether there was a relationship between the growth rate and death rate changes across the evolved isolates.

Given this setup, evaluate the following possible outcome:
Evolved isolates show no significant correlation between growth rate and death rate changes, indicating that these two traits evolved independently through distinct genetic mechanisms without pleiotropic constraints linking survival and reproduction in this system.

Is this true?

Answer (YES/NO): NO